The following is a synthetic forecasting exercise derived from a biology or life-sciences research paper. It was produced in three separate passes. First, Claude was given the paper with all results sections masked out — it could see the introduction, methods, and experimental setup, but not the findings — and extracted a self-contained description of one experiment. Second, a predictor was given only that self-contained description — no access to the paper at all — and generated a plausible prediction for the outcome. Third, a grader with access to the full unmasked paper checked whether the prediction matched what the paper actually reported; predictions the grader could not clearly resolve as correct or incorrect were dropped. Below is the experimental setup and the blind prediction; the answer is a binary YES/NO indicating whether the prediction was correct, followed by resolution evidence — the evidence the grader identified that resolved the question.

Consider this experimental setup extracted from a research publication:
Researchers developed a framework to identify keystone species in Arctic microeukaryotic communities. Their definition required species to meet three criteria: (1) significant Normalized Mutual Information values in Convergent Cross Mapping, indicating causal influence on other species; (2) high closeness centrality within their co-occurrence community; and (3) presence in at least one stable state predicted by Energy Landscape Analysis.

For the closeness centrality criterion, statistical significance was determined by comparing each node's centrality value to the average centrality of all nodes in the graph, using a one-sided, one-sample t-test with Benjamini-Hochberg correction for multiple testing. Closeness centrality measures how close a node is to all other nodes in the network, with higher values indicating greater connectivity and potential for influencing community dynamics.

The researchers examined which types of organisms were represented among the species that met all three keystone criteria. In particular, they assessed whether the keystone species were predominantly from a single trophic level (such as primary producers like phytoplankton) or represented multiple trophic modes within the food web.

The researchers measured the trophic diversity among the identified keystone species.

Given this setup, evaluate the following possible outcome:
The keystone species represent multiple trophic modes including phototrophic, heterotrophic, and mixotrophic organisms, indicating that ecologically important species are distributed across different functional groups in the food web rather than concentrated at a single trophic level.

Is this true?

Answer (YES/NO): YES